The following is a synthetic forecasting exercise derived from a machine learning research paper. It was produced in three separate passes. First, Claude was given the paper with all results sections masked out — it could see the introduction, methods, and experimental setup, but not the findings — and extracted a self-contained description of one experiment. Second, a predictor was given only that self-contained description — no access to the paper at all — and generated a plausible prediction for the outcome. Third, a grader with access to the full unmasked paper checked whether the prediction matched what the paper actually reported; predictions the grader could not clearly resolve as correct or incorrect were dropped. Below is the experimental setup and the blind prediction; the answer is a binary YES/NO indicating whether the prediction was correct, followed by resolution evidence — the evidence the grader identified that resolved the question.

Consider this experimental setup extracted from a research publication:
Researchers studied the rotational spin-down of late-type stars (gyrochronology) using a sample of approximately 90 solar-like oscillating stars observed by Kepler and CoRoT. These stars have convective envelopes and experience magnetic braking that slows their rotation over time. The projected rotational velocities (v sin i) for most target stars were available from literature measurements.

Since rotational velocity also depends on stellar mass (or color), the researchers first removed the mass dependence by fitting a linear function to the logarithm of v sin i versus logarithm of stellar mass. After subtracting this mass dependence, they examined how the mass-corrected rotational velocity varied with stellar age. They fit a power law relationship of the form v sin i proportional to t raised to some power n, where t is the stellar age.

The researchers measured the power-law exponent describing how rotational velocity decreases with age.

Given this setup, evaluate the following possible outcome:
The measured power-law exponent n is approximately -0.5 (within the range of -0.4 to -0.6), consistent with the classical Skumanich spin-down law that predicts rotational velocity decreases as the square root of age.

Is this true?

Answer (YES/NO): YES